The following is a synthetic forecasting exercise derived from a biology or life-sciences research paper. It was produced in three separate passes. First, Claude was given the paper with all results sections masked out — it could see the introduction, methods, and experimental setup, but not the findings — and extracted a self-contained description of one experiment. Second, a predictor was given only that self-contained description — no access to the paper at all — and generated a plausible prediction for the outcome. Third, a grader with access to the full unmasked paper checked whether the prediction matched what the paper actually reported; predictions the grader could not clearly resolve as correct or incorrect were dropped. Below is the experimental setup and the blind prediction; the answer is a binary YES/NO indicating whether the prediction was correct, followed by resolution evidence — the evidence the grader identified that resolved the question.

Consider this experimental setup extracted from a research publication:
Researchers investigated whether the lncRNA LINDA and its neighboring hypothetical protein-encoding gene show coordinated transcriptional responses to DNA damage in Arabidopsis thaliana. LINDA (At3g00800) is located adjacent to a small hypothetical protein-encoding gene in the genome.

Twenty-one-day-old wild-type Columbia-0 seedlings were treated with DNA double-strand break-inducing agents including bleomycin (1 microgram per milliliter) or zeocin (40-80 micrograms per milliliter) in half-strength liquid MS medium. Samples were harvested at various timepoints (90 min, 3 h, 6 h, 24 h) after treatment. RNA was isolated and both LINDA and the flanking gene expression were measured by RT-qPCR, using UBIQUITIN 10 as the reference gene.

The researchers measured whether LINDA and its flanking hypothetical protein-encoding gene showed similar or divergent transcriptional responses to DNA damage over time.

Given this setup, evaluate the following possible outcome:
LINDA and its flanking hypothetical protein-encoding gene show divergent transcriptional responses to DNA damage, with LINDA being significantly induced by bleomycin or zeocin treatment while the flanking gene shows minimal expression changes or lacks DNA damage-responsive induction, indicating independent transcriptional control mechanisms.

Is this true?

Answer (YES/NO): NO